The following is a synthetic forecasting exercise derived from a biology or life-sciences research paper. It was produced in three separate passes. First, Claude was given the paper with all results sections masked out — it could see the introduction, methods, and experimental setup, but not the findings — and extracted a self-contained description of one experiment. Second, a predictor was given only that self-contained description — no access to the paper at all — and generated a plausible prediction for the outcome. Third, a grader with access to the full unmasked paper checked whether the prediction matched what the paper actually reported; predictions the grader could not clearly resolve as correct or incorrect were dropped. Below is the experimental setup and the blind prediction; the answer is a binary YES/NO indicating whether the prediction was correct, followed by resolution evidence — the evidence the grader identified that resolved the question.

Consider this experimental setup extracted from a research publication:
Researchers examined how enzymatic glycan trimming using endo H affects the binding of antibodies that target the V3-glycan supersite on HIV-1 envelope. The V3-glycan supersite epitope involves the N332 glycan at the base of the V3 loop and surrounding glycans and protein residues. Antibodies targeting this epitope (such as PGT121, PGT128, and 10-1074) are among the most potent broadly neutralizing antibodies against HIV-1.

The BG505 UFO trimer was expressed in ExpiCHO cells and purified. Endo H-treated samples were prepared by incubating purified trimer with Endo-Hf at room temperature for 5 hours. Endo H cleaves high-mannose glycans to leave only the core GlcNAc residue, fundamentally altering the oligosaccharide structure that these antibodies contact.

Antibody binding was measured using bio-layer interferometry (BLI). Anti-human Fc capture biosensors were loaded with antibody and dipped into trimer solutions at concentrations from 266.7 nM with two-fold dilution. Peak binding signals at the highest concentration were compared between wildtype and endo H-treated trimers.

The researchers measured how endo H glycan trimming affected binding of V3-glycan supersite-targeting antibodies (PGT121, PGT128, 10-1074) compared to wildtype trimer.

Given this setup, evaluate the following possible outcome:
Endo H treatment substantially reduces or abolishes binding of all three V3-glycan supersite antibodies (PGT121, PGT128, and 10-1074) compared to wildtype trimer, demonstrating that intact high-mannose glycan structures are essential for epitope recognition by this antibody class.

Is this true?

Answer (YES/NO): NO